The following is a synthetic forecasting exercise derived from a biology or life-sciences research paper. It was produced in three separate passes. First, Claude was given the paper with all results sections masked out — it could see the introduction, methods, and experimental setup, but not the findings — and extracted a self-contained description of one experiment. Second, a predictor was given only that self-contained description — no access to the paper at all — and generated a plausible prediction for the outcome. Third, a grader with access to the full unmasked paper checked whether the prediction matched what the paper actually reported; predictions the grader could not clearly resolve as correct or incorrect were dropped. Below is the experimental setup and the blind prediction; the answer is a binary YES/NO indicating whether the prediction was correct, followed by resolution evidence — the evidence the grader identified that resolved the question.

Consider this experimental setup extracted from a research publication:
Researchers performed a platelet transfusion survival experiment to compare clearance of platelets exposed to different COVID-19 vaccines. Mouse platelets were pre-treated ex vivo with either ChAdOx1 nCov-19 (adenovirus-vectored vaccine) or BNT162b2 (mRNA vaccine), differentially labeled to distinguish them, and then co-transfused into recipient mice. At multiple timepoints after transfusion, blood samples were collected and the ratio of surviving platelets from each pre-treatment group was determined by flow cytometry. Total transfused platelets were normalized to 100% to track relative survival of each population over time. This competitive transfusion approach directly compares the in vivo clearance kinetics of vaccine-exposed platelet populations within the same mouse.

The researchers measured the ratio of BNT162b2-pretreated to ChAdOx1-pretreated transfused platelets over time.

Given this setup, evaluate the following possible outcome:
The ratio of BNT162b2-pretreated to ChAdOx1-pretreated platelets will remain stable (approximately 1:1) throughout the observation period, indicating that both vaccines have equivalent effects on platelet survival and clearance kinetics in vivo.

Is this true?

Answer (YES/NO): NO